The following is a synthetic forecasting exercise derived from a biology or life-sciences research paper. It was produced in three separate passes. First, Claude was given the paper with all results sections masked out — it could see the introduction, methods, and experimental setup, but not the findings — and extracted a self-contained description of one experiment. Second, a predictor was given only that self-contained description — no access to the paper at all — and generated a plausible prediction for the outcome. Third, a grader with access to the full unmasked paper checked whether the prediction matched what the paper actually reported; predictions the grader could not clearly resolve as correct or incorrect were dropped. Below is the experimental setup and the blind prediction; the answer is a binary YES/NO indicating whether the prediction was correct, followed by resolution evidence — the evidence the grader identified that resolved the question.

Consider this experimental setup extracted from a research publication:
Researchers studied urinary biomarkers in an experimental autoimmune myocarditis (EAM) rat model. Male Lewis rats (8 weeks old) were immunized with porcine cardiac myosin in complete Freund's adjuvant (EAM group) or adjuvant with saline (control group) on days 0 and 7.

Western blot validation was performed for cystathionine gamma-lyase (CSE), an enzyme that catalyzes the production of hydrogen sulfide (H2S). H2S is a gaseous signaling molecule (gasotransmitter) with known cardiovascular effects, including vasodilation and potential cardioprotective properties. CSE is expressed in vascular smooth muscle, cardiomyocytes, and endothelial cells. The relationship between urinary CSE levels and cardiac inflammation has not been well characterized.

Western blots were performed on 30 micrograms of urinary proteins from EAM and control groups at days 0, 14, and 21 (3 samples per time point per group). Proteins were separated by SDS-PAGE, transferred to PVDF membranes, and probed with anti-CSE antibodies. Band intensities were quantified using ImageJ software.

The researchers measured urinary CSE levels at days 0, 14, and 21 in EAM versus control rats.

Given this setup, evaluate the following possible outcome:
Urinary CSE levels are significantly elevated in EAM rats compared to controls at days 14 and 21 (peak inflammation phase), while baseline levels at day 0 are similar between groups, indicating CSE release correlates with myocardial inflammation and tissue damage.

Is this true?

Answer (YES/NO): YES